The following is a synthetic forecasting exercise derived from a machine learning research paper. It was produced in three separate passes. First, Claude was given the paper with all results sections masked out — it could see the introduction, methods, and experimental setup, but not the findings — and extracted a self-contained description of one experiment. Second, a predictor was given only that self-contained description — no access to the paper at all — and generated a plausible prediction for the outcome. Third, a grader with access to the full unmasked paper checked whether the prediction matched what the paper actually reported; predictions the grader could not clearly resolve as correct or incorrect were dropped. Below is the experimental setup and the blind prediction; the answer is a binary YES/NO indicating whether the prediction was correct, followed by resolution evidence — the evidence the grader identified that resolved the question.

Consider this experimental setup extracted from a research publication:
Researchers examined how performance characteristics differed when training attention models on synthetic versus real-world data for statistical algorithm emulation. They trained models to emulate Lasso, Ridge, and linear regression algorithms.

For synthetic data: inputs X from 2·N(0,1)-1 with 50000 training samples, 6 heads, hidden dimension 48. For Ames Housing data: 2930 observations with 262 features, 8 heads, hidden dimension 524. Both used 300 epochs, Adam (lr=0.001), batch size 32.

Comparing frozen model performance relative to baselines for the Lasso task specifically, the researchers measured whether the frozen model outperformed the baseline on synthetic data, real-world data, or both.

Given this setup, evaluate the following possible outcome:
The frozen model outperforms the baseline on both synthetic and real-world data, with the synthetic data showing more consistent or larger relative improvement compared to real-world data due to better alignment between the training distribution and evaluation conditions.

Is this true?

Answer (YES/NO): YES